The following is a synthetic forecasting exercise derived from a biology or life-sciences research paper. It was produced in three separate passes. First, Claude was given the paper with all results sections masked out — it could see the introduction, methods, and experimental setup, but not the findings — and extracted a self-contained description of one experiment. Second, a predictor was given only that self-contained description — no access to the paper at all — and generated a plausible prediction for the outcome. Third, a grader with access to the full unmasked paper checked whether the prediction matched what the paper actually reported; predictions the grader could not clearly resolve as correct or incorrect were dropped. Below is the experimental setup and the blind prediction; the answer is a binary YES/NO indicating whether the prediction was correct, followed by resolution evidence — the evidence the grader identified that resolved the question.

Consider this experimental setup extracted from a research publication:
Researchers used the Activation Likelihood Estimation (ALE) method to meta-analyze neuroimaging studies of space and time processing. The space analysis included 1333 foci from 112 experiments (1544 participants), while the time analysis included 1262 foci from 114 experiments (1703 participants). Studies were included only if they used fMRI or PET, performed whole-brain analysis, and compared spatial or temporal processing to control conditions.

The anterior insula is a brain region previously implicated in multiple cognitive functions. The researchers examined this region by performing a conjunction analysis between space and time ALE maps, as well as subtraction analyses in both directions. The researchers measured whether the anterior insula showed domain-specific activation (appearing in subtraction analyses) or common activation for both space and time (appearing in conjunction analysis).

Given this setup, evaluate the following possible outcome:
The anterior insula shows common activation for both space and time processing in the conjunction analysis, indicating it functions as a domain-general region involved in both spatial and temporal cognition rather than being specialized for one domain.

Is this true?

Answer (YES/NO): YES